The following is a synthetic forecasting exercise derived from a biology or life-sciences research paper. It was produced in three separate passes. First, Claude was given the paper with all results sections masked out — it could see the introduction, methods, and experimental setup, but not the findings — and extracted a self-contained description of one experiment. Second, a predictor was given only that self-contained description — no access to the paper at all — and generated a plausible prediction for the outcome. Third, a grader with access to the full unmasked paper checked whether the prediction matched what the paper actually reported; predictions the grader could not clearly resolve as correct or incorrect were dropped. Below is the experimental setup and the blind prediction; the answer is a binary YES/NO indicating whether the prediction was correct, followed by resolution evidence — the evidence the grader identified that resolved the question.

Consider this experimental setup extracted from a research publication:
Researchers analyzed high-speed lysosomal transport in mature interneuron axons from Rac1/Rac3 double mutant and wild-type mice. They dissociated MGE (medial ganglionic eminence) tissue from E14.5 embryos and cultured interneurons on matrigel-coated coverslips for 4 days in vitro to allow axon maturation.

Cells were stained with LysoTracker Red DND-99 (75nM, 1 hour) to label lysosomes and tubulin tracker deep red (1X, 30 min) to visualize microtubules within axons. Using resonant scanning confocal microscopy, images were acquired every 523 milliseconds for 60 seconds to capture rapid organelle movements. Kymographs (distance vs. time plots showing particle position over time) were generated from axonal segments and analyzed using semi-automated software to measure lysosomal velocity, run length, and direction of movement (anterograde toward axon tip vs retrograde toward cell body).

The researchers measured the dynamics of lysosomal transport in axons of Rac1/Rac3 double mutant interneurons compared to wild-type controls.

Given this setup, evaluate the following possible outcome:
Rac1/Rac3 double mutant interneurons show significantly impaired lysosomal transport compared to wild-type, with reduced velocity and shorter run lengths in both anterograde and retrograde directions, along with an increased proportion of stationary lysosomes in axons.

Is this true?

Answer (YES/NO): NO